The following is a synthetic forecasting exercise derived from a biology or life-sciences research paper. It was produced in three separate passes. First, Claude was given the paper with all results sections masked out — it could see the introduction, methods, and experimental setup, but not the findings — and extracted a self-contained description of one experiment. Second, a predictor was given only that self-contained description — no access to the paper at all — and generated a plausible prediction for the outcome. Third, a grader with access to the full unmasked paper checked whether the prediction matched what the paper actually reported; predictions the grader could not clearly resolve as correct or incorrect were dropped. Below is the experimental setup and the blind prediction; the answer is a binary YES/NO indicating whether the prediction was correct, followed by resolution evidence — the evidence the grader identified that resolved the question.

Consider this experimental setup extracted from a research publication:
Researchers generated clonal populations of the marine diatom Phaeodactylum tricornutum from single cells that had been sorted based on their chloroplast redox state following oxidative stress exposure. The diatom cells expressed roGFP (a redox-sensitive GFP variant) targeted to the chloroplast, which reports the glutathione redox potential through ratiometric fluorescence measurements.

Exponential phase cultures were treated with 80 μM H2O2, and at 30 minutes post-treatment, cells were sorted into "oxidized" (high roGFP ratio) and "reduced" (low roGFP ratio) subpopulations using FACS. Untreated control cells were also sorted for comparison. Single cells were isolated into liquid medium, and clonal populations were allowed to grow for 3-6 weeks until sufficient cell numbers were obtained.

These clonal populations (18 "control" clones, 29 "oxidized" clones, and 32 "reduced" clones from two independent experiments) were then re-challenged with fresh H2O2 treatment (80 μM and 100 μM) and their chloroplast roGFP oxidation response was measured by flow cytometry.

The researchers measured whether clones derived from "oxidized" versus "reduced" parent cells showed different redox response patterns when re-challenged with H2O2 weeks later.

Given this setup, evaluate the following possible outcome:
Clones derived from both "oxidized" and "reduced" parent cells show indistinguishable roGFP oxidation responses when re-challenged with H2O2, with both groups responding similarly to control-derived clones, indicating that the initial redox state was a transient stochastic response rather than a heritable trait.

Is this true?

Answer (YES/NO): YES